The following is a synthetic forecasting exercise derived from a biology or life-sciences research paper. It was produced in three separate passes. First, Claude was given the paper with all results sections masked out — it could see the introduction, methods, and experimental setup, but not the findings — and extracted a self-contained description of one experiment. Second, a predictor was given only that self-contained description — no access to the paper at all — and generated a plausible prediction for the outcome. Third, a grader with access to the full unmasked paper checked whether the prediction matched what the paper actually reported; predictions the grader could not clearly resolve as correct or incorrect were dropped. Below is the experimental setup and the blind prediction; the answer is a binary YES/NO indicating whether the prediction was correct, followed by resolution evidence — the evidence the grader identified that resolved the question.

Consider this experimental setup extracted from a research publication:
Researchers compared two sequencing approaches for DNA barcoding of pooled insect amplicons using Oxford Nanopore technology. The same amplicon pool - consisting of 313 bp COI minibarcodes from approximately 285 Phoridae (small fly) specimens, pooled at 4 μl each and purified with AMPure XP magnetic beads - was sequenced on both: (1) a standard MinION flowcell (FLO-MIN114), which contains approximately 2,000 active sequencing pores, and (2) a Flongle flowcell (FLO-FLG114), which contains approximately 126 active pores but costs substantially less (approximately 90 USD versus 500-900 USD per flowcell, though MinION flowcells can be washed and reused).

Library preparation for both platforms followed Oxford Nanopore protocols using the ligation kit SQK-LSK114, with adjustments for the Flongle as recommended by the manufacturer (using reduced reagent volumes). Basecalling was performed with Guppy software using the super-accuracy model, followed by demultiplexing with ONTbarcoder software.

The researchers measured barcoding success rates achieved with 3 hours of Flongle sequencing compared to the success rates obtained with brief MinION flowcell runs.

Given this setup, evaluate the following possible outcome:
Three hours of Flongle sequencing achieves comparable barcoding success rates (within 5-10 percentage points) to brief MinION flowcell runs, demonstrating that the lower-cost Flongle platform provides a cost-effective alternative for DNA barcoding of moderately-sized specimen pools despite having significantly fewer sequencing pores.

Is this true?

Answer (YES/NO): YES